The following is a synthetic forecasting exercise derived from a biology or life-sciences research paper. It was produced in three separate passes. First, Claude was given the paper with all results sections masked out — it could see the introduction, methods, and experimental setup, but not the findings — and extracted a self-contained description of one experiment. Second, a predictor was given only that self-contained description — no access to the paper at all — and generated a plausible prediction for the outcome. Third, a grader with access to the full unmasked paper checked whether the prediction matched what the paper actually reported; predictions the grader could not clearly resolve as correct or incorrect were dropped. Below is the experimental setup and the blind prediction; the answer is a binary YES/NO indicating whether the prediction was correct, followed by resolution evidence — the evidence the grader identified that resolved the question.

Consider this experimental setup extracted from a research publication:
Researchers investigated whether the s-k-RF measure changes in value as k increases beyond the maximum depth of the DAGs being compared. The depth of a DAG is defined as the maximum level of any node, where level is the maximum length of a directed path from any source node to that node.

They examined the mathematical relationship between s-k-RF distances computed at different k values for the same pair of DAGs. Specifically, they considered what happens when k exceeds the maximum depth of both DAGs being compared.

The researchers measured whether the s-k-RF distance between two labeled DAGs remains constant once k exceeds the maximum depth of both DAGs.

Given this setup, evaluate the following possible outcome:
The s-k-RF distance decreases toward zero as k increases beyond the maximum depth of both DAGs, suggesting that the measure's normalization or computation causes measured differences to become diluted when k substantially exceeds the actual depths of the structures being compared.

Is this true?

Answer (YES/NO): NO